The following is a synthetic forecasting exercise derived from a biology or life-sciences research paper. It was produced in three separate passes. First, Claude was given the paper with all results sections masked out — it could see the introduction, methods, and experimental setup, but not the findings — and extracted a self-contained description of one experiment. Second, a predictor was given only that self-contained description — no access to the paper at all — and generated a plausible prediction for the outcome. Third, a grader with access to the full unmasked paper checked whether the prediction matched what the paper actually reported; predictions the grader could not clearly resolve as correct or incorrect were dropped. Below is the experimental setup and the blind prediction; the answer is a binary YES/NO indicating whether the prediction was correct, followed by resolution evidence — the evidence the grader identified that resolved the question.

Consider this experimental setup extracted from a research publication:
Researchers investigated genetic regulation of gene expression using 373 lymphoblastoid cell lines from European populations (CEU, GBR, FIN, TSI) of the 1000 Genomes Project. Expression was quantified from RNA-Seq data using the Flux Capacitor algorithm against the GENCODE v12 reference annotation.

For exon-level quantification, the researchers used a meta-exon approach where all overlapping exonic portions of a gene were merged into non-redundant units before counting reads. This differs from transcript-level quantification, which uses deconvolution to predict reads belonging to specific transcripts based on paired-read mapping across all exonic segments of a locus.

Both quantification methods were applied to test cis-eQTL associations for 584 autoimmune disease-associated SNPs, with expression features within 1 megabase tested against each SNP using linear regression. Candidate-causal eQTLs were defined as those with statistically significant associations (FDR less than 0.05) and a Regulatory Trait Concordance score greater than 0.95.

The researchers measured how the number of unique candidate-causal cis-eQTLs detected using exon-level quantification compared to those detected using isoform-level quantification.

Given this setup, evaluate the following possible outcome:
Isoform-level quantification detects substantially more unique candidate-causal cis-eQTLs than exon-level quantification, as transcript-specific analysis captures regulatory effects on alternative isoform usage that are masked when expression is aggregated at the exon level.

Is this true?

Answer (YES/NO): NO